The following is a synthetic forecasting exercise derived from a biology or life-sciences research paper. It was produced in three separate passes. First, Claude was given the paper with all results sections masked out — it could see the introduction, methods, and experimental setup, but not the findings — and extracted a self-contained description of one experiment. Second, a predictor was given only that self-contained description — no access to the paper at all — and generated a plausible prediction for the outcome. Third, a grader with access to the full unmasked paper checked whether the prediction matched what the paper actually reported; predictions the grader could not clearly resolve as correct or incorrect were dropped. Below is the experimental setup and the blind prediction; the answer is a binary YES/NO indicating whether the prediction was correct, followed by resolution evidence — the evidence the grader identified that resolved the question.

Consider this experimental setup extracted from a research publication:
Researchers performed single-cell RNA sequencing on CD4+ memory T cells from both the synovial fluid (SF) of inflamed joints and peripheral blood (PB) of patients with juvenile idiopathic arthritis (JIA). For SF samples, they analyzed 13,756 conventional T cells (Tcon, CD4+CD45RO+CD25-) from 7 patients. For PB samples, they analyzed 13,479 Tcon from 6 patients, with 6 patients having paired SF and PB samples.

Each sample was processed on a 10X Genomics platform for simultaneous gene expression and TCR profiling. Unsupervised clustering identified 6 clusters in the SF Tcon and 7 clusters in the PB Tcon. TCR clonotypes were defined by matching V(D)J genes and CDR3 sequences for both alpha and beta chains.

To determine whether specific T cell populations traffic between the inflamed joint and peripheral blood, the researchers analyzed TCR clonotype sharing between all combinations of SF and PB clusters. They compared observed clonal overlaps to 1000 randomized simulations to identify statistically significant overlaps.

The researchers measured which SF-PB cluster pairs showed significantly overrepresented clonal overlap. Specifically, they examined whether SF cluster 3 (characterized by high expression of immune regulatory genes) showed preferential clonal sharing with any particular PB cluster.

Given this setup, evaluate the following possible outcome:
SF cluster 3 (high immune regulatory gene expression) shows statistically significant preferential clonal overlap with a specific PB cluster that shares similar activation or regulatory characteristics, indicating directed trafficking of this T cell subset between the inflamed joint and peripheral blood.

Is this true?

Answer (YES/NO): YES